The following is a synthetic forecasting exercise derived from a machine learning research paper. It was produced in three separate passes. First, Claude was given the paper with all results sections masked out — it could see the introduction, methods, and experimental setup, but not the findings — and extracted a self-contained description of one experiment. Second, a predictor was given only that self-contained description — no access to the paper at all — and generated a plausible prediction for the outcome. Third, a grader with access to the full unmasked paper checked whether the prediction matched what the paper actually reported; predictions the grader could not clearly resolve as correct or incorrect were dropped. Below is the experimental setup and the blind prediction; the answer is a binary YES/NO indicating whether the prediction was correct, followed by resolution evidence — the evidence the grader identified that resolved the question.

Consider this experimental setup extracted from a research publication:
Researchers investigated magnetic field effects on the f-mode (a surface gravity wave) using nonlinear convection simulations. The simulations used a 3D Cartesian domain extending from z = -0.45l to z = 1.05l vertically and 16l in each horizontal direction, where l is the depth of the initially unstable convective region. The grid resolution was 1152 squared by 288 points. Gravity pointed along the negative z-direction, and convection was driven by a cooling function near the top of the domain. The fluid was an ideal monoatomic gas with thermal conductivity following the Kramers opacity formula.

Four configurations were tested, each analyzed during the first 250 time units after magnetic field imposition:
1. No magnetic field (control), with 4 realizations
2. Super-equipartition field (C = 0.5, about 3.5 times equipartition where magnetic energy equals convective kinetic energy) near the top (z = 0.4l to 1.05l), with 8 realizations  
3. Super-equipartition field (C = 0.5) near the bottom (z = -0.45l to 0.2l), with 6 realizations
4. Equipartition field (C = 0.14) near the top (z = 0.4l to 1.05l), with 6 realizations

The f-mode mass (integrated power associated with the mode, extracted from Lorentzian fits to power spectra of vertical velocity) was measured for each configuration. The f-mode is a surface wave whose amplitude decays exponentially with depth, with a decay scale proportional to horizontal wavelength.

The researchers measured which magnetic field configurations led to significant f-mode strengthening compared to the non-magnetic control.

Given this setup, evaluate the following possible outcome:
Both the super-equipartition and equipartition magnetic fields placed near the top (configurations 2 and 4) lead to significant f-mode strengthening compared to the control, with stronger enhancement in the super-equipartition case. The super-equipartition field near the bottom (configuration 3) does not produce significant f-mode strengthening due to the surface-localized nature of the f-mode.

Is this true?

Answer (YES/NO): NO